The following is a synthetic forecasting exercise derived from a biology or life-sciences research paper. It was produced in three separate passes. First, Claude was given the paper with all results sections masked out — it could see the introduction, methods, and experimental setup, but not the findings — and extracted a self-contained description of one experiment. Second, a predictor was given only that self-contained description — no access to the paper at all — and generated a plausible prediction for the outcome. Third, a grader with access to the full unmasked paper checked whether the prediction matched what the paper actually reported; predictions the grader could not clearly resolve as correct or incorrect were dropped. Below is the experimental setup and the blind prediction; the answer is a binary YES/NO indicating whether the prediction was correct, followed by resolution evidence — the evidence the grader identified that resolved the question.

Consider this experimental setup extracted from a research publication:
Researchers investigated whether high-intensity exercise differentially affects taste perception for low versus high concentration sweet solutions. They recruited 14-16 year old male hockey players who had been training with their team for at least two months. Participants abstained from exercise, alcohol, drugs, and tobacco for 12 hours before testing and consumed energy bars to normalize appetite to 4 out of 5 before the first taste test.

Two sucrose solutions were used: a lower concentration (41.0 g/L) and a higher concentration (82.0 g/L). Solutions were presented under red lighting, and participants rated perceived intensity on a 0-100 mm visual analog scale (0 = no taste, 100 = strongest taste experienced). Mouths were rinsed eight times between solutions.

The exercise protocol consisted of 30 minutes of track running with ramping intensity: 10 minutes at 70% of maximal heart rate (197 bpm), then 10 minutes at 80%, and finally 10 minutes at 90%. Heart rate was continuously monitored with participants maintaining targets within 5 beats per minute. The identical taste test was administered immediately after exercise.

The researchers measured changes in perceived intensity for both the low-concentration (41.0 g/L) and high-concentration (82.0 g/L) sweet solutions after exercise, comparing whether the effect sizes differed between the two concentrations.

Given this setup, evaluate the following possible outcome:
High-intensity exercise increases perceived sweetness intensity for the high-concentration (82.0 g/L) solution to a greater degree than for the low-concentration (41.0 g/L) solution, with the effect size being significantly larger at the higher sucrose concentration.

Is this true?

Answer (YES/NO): NO